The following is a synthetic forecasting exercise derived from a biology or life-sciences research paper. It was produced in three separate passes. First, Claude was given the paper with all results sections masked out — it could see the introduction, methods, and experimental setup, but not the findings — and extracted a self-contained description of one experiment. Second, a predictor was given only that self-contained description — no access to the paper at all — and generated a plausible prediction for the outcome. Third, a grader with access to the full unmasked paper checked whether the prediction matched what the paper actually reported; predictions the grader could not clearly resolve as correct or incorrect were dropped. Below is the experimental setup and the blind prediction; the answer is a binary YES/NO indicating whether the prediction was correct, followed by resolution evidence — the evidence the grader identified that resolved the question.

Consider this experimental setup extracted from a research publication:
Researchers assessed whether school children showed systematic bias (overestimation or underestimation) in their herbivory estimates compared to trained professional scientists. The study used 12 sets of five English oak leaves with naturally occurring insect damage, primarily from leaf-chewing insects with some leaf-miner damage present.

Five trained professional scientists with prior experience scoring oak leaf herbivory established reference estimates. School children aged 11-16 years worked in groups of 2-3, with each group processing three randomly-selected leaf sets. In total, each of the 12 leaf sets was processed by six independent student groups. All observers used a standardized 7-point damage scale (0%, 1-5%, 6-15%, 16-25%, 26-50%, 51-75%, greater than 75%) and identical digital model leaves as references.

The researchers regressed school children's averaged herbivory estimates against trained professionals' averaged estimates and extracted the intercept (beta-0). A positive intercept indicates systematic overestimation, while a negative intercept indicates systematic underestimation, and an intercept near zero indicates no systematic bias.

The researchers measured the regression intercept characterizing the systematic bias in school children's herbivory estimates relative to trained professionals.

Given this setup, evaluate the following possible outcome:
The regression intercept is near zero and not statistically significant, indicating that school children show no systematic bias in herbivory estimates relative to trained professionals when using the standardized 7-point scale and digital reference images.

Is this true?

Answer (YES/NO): NO